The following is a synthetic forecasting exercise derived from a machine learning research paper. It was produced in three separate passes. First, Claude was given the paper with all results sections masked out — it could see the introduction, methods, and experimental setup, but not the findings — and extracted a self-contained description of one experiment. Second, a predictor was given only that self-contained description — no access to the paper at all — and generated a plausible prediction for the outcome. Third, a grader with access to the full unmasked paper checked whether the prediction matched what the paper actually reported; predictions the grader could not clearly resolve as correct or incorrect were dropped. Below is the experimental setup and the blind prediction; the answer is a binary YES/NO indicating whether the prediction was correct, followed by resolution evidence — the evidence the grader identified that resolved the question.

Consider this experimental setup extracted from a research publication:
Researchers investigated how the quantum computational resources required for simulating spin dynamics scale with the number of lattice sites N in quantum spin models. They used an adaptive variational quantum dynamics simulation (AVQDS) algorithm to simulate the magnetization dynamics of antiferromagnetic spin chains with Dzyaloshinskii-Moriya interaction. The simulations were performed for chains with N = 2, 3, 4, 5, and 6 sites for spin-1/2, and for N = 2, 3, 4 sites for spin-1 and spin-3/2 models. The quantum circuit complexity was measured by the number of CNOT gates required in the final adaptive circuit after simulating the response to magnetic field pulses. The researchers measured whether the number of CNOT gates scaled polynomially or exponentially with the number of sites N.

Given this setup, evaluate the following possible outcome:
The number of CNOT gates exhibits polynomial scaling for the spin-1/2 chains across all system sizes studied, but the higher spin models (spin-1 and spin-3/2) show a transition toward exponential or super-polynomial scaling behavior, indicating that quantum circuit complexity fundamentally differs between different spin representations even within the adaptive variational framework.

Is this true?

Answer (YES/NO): NO